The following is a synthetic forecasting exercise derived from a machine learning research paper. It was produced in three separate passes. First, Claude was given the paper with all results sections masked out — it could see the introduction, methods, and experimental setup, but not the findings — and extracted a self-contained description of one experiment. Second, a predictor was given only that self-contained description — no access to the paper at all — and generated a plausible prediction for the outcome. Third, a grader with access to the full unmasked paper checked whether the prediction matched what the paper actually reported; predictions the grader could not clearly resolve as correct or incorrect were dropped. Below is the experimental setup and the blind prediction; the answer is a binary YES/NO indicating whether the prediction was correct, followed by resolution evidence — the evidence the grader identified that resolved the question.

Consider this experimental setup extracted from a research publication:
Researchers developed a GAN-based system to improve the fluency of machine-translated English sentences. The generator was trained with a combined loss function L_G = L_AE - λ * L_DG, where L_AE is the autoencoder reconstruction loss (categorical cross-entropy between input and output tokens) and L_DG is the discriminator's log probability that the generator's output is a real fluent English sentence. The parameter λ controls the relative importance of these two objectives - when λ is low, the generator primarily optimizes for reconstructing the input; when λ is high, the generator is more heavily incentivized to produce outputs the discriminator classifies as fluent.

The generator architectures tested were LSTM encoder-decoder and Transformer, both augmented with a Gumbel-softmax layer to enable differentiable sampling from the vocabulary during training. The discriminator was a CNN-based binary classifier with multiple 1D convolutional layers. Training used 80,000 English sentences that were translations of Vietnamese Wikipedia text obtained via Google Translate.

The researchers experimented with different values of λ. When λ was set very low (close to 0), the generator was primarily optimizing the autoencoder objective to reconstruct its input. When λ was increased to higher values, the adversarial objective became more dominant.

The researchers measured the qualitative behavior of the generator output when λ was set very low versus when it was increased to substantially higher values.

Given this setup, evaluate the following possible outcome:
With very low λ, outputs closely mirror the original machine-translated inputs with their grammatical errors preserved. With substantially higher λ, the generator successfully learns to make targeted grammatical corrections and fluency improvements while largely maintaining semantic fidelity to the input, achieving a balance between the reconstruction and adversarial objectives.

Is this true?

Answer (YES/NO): NO